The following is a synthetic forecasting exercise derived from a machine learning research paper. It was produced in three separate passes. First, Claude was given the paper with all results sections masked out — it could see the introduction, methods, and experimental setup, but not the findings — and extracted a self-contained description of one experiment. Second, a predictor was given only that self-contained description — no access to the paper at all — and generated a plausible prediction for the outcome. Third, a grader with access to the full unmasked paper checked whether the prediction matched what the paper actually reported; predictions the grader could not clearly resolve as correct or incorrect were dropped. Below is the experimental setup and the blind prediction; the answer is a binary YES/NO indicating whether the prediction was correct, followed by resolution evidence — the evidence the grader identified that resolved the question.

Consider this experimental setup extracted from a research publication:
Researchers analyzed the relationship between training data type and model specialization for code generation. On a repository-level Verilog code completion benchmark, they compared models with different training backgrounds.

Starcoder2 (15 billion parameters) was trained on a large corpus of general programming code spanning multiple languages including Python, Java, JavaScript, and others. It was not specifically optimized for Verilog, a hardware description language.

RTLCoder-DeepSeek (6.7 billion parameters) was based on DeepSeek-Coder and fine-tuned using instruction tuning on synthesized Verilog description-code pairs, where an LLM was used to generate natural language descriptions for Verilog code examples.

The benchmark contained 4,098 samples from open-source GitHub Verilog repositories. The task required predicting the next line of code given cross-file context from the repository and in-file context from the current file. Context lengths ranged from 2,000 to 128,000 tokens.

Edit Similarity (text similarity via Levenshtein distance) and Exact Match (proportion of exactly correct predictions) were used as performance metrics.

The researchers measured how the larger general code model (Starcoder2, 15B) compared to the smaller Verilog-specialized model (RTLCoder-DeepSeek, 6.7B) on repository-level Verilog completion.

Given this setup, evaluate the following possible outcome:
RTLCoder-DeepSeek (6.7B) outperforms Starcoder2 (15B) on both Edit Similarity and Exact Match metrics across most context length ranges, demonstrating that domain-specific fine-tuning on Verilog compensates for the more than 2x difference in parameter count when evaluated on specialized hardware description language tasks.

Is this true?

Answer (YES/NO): NO